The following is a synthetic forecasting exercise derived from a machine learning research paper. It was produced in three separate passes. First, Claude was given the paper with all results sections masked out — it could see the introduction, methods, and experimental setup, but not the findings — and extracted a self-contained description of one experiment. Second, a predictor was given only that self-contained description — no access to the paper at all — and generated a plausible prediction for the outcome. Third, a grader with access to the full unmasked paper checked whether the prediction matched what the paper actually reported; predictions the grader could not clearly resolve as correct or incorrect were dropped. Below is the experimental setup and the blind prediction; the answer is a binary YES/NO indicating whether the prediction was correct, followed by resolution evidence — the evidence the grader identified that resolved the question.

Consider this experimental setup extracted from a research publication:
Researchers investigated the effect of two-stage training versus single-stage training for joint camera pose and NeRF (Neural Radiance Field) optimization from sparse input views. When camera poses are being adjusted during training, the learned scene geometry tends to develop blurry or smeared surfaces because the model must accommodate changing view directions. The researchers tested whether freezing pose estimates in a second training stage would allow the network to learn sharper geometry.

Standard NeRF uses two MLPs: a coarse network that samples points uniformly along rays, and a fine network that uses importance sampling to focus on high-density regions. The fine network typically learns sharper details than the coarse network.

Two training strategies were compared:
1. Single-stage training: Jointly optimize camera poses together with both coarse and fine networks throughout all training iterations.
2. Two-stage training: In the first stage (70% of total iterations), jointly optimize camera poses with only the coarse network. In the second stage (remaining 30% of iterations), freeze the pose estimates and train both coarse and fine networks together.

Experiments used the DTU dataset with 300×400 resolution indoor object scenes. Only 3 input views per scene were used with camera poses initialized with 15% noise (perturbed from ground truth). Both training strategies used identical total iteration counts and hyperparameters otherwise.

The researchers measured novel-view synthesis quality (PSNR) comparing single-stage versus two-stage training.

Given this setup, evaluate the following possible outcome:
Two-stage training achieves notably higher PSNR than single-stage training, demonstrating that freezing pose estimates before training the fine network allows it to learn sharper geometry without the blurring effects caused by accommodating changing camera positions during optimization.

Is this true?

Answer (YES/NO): YES